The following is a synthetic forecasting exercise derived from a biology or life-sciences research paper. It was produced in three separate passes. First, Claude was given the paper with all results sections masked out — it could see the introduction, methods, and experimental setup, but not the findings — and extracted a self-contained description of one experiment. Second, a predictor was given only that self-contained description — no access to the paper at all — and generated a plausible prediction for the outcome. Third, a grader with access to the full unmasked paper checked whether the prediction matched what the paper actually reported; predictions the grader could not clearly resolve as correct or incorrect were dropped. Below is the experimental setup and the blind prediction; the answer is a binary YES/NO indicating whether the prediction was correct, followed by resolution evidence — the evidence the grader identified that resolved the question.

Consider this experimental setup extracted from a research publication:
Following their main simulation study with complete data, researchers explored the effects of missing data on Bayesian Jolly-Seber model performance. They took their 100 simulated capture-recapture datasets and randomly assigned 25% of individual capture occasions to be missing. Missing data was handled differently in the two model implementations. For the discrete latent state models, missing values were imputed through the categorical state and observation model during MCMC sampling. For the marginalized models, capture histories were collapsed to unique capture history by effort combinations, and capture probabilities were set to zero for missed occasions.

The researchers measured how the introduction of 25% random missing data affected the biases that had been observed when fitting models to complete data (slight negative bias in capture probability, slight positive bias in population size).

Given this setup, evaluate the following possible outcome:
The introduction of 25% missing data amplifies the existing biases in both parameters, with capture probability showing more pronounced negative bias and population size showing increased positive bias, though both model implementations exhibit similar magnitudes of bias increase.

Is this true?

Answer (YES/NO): YES